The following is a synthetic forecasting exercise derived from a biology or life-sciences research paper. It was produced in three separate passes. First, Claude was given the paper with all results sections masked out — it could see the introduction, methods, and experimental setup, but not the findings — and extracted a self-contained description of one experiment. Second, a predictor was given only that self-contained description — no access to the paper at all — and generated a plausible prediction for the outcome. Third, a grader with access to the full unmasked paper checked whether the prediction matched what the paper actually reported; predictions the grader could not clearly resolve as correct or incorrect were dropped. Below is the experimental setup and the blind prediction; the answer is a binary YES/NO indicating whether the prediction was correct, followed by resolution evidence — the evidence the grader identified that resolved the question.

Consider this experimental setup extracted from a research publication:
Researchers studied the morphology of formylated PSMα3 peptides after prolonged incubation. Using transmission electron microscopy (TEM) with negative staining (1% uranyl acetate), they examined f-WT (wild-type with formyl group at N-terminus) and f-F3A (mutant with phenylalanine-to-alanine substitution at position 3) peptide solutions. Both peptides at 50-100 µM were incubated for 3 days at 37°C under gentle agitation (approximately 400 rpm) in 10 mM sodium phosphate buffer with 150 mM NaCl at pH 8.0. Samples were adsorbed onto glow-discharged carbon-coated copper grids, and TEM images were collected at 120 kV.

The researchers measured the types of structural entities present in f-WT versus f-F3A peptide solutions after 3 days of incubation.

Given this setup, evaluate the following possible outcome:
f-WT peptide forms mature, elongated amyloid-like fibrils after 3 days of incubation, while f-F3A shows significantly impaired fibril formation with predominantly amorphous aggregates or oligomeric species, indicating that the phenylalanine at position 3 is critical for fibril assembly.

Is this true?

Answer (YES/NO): YES